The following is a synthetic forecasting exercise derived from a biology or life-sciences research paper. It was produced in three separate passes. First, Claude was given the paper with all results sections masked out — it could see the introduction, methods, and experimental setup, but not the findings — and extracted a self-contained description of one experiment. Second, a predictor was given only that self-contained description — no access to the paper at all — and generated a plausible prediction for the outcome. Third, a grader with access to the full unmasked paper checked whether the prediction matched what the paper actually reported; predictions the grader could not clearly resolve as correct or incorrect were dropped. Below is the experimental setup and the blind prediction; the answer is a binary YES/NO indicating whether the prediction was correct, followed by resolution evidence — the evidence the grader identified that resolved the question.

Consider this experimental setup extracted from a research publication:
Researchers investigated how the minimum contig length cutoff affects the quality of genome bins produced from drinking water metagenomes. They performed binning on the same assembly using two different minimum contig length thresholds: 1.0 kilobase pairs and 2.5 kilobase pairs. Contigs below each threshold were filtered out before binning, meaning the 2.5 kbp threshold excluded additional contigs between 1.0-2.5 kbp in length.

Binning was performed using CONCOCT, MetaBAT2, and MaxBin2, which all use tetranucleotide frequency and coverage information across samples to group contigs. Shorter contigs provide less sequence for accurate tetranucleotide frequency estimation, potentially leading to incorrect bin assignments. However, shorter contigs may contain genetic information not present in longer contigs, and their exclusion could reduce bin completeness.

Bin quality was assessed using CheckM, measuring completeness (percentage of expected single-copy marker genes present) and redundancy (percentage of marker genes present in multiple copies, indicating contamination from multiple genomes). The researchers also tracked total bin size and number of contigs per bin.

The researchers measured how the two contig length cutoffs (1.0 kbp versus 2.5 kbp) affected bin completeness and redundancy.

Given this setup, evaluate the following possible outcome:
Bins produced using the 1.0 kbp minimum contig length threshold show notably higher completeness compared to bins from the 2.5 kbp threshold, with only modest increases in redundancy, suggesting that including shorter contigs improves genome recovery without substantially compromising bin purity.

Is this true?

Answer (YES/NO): NO